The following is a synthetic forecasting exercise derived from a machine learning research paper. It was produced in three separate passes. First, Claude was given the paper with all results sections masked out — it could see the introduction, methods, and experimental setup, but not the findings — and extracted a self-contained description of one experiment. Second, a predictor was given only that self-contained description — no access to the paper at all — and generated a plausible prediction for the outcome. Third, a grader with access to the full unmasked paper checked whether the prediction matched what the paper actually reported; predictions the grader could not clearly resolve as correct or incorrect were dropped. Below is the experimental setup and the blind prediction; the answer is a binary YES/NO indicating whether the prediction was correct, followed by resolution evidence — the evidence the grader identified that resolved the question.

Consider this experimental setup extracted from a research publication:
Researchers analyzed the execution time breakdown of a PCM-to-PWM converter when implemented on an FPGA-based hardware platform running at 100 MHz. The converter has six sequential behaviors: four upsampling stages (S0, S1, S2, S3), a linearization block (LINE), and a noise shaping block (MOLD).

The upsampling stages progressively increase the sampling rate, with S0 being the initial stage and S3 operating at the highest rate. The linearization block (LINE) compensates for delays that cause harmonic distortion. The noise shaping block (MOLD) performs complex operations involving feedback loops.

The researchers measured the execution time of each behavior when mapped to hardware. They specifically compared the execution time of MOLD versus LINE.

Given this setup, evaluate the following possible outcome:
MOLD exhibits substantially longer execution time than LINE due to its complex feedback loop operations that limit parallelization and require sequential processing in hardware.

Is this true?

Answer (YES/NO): YES